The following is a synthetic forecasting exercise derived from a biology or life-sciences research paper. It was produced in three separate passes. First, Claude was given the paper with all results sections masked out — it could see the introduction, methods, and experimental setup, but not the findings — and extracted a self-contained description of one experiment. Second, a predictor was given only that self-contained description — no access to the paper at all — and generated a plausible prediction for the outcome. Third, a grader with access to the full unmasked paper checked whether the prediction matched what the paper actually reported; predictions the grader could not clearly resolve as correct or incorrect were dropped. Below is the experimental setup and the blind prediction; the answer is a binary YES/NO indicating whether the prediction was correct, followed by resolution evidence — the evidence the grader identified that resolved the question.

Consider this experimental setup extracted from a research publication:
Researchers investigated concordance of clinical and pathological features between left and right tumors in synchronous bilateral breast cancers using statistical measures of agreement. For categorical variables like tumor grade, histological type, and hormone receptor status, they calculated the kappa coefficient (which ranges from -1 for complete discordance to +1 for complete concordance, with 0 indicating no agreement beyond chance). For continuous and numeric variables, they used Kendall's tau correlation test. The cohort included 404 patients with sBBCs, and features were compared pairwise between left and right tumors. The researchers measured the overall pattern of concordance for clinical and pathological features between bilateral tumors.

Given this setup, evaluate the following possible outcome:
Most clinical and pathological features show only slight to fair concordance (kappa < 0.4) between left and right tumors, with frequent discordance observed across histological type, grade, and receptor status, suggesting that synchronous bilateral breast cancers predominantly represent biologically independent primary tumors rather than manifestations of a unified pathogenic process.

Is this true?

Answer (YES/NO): NO